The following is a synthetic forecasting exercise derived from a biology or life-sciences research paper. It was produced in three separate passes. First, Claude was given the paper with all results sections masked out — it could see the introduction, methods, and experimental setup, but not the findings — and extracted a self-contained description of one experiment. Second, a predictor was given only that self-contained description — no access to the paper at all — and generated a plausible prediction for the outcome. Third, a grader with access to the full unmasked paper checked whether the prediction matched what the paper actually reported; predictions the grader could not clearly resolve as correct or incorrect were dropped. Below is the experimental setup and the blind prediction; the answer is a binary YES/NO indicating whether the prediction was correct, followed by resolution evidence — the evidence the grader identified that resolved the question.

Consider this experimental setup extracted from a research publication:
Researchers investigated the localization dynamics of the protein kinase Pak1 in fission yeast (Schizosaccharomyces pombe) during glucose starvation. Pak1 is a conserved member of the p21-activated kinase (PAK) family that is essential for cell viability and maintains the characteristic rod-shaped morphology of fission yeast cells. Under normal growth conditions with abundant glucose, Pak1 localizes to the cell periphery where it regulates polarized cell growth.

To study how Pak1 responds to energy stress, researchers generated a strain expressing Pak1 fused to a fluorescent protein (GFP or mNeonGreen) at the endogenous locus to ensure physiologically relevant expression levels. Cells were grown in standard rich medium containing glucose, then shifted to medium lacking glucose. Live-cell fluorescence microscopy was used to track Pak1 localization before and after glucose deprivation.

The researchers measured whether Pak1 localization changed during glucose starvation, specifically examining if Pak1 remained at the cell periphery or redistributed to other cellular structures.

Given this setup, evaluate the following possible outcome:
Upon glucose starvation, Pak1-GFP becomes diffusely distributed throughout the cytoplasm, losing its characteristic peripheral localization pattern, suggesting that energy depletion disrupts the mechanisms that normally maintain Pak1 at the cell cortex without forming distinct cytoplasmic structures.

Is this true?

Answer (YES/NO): NO